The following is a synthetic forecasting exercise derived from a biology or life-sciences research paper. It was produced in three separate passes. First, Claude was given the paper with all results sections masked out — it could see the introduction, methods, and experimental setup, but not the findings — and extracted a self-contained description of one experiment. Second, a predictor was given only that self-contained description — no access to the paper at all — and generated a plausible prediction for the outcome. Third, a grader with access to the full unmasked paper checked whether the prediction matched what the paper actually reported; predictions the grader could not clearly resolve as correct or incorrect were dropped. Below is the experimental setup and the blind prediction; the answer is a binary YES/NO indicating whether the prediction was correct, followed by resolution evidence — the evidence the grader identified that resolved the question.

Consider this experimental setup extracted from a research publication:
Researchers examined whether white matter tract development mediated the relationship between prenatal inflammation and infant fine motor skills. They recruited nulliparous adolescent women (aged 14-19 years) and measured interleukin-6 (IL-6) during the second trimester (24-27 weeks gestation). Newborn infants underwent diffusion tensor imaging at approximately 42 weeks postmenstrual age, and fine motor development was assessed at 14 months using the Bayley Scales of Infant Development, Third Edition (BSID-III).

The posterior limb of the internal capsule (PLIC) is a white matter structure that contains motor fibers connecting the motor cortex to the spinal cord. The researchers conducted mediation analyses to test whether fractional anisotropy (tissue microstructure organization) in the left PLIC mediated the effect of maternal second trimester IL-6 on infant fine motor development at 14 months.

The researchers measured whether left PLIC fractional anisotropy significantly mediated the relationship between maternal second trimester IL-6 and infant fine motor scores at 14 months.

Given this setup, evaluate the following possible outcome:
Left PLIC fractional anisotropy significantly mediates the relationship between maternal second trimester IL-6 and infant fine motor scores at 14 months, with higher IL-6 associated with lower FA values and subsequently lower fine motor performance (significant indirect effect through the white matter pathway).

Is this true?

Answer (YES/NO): NO